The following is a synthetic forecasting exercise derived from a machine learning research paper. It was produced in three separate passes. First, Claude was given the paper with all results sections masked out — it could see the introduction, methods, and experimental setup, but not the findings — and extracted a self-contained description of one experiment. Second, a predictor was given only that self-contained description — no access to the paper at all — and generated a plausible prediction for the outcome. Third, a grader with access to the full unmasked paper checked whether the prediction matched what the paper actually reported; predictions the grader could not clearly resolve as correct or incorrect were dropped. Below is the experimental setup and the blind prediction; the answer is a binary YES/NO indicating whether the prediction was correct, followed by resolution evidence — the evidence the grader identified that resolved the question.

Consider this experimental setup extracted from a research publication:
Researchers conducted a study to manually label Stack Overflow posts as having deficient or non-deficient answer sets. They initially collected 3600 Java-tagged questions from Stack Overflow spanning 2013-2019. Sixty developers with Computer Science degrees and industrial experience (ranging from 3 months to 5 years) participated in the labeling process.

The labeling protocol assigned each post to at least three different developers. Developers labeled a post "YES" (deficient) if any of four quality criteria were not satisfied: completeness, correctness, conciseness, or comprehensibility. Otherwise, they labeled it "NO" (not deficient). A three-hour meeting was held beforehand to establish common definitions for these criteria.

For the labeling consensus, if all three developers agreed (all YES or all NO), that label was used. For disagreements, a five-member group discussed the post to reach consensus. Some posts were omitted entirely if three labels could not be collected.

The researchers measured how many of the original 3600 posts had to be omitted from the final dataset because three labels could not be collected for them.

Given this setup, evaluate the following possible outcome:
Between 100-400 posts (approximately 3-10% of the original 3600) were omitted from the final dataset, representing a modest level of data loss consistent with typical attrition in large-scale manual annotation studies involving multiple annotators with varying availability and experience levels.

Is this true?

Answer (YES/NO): NO